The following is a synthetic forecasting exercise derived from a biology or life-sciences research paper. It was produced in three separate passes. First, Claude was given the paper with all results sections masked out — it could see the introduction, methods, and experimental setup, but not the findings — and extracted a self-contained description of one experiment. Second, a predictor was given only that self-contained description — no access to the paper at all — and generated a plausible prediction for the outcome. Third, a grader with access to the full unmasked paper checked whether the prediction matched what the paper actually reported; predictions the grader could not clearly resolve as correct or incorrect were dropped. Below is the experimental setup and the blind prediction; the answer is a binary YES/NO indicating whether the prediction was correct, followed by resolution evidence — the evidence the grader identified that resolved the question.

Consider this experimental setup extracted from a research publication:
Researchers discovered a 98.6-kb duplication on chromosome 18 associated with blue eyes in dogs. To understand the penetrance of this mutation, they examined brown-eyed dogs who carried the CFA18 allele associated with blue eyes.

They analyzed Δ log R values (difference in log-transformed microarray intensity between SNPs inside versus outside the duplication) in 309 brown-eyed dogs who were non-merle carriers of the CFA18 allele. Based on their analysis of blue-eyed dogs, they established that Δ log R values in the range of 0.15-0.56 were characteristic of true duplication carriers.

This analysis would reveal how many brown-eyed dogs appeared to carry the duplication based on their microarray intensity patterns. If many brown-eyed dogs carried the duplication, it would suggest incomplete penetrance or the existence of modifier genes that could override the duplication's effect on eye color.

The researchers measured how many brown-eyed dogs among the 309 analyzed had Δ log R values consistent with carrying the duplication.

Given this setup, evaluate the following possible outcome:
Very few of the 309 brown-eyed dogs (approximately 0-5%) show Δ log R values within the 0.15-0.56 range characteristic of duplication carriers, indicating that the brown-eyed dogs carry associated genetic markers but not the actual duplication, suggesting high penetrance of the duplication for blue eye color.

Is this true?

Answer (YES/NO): NO